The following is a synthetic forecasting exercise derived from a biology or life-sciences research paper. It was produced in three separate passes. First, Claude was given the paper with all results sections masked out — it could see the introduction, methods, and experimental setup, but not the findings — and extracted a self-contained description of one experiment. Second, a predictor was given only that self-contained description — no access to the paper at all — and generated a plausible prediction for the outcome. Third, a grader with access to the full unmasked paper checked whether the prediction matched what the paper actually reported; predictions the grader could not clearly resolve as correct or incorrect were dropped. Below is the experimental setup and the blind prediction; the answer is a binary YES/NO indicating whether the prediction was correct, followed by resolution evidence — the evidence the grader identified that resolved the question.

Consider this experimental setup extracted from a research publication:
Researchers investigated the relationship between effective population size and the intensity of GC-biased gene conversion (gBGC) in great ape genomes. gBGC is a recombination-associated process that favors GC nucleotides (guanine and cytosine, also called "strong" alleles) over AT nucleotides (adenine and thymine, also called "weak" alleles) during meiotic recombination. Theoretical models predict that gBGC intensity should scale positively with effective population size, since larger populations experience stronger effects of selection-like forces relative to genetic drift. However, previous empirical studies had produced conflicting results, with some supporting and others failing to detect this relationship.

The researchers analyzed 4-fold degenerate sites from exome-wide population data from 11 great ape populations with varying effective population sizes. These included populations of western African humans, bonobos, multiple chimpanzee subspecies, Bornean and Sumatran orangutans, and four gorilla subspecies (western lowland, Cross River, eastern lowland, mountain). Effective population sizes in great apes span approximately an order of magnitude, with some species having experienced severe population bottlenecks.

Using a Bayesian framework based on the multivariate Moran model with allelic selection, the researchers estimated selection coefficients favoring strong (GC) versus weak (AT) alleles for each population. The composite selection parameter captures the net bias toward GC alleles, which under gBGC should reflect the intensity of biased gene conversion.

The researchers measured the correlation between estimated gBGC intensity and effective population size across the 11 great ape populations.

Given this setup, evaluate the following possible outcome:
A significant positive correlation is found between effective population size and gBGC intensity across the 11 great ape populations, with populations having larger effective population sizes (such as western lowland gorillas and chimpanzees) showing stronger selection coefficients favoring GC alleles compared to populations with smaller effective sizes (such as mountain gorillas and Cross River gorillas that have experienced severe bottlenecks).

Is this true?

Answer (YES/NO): YES